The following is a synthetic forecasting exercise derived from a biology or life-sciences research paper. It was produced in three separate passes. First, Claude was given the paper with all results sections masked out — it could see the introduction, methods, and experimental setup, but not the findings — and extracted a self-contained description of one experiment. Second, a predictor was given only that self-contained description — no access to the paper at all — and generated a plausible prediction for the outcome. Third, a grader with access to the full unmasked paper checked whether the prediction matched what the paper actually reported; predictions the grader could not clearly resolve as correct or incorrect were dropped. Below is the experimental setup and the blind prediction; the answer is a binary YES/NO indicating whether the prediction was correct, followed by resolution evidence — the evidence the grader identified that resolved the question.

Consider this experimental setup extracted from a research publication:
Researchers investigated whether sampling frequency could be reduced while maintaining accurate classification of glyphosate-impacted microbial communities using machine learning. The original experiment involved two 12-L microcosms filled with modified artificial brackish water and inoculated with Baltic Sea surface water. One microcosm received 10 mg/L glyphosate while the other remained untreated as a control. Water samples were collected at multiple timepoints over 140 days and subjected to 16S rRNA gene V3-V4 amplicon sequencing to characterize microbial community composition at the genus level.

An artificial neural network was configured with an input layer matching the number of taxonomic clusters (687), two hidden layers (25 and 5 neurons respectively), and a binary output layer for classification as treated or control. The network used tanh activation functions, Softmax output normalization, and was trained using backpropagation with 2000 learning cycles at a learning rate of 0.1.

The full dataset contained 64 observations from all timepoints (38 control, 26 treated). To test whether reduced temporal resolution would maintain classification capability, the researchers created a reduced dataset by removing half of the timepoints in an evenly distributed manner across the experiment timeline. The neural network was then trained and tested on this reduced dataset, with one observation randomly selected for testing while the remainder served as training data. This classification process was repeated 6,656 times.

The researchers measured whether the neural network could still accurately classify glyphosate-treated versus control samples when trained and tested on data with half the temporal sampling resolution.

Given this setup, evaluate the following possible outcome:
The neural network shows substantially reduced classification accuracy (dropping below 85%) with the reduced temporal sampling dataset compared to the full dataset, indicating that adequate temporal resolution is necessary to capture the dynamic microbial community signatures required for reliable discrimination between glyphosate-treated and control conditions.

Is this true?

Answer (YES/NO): YES